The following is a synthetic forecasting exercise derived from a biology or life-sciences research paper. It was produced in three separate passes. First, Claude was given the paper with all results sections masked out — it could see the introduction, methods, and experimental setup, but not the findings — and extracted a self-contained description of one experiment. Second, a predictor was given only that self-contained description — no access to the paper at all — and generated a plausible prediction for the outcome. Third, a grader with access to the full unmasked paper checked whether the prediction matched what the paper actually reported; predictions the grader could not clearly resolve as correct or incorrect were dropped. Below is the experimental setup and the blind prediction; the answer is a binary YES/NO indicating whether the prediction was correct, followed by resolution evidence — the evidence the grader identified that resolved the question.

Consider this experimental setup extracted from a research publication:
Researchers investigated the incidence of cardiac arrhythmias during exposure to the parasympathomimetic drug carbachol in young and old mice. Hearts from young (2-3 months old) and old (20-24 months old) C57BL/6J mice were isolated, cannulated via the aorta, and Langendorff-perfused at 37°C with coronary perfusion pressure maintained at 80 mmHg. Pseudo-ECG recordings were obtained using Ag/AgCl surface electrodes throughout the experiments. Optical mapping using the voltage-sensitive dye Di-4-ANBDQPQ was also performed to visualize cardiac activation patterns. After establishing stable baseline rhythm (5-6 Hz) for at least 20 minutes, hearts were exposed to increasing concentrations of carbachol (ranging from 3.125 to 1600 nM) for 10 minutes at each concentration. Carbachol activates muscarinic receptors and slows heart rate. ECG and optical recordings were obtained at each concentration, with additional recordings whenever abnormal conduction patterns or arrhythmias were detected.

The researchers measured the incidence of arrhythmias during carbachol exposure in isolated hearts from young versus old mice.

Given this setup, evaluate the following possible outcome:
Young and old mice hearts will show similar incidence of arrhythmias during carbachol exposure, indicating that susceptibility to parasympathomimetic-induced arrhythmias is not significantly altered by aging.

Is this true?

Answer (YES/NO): NO